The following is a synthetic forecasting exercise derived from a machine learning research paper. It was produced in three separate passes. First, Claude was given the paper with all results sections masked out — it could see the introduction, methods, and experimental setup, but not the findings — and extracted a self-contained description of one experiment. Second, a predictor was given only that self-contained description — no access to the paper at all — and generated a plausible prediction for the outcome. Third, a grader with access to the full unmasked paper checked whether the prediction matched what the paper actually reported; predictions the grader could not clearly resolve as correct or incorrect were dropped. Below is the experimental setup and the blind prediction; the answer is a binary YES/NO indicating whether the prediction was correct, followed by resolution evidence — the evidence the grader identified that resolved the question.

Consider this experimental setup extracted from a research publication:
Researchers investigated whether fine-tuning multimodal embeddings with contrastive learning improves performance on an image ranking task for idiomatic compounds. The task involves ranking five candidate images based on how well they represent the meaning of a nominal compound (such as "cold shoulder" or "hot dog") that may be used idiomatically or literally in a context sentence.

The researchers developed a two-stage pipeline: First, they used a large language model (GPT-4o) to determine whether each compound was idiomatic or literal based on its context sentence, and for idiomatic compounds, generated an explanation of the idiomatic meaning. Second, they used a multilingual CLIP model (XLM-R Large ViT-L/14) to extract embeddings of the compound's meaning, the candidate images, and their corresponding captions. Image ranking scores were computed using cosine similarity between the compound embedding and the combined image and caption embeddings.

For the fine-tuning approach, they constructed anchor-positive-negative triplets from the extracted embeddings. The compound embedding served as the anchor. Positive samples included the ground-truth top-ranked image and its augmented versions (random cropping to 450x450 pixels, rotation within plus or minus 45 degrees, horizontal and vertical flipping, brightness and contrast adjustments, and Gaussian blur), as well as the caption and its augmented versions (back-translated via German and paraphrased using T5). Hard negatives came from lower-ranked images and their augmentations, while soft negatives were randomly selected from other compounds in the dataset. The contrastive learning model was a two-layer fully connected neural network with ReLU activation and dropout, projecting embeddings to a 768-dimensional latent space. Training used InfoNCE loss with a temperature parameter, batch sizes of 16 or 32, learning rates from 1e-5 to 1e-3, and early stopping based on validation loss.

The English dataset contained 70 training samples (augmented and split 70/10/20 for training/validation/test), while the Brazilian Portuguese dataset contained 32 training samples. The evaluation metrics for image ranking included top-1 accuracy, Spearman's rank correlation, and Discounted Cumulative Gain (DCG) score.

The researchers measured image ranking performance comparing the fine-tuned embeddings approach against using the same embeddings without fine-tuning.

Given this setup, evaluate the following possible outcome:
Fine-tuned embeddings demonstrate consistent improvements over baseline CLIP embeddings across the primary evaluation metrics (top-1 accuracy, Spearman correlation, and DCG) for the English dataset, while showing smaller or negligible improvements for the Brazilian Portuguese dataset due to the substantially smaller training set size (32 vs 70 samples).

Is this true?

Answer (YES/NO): NO